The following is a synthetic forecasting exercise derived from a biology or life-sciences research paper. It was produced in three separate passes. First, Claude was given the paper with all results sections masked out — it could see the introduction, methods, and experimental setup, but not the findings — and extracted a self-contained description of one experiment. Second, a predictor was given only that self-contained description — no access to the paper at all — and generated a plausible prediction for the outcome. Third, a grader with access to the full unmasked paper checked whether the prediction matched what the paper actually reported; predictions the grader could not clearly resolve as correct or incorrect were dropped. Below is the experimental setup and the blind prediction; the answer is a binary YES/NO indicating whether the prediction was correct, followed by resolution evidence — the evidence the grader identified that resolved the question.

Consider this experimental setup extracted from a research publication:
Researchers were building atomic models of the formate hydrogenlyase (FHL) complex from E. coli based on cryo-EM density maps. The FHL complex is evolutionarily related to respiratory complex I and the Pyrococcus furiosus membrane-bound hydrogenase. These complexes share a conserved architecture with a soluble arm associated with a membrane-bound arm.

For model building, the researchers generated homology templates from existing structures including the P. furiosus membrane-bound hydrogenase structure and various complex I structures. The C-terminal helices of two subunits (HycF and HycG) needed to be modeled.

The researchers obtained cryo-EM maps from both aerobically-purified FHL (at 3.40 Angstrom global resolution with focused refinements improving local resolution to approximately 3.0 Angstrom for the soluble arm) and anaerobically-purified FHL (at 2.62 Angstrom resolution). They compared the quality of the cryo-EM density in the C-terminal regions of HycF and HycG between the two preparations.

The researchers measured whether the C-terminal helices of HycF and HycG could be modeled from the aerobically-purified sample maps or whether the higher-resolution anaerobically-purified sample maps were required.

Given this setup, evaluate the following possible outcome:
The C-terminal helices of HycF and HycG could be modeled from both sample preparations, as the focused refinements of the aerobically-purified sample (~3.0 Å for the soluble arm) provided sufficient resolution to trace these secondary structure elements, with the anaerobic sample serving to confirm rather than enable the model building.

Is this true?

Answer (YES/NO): NO